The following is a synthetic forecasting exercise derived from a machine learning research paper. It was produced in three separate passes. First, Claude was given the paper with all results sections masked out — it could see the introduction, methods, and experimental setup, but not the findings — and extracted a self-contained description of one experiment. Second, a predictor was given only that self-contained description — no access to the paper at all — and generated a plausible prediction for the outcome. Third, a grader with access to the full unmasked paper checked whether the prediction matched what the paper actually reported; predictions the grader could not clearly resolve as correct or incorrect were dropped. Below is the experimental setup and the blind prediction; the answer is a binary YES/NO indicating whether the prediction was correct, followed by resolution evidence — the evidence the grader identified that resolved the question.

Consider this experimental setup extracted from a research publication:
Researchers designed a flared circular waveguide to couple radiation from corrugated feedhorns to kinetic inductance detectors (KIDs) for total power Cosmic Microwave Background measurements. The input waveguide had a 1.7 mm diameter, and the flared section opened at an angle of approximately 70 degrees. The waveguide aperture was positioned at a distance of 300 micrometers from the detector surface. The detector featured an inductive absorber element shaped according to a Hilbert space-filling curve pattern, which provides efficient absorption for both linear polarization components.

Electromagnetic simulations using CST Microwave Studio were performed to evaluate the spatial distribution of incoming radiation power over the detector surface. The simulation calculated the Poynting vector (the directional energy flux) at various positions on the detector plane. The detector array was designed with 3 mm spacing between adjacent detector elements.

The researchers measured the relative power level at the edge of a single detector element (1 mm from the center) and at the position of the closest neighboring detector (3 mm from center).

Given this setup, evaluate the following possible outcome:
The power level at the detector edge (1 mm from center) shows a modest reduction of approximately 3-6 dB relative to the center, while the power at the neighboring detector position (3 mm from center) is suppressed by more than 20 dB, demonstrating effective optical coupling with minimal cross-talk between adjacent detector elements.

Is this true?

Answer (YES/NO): NO